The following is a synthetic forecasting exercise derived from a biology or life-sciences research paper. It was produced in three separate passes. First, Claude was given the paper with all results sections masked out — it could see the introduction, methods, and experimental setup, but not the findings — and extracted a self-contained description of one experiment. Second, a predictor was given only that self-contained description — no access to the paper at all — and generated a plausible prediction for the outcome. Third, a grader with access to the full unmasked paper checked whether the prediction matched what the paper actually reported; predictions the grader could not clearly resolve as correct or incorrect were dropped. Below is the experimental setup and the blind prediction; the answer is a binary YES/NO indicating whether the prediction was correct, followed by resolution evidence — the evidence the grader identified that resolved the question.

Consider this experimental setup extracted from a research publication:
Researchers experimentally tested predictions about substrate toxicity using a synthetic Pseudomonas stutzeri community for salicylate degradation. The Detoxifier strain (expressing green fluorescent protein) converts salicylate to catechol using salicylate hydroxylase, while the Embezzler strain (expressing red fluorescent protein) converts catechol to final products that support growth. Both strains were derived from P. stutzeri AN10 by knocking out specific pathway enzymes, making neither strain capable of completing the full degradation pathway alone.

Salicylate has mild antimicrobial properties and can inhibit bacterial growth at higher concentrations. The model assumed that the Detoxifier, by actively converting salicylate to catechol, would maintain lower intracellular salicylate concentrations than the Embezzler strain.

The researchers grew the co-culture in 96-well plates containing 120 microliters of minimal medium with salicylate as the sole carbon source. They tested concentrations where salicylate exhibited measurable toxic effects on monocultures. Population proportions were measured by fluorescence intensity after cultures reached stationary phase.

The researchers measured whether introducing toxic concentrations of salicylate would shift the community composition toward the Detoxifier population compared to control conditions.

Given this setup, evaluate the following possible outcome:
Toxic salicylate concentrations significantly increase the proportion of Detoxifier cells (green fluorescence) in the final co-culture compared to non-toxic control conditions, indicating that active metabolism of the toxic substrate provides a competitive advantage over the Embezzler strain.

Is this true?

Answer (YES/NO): YES